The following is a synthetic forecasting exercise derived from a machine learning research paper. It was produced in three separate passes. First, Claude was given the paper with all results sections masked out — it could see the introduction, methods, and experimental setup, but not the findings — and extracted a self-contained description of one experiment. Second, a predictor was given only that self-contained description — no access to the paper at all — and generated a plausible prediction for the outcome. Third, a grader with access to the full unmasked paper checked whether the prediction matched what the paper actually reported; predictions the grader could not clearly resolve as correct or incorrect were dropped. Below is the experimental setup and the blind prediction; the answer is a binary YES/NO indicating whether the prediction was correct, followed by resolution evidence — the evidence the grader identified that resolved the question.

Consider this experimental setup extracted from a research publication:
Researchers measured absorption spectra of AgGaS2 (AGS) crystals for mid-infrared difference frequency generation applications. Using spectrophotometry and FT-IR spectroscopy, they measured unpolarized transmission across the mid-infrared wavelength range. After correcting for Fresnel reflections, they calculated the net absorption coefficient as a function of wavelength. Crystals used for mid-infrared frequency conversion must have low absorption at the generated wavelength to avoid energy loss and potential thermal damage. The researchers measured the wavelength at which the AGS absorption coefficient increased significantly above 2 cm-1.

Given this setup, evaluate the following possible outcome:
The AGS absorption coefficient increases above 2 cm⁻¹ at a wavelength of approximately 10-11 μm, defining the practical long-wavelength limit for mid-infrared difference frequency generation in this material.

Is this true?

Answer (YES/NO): NO